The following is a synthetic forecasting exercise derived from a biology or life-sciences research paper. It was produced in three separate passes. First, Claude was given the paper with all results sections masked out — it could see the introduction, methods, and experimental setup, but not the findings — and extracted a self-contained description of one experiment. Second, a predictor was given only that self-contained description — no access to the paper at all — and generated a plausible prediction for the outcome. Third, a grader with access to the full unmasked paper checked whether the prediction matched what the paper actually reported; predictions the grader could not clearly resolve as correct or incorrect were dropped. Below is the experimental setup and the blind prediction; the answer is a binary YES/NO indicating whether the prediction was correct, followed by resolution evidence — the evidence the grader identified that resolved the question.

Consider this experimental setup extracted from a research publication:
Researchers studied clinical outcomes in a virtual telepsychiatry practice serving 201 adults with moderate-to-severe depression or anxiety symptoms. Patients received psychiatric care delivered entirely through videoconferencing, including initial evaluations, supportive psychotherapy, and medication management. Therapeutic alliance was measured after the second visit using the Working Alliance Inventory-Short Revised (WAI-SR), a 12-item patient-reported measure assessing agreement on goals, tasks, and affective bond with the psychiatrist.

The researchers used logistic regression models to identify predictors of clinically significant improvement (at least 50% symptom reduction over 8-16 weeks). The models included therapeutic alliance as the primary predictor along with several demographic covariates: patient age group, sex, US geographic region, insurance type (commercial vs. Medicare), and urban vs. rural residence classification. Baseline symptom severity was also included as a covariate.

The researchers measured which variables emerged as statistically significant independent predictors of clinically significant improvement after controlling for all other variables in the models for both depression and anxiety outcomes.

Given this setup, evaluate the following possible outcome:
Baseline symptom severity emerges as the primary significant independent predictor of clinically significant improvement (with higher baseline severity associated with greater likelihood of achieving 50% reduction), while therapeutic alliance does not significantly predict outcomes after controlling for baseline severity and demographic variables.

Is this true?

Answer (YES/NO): NO